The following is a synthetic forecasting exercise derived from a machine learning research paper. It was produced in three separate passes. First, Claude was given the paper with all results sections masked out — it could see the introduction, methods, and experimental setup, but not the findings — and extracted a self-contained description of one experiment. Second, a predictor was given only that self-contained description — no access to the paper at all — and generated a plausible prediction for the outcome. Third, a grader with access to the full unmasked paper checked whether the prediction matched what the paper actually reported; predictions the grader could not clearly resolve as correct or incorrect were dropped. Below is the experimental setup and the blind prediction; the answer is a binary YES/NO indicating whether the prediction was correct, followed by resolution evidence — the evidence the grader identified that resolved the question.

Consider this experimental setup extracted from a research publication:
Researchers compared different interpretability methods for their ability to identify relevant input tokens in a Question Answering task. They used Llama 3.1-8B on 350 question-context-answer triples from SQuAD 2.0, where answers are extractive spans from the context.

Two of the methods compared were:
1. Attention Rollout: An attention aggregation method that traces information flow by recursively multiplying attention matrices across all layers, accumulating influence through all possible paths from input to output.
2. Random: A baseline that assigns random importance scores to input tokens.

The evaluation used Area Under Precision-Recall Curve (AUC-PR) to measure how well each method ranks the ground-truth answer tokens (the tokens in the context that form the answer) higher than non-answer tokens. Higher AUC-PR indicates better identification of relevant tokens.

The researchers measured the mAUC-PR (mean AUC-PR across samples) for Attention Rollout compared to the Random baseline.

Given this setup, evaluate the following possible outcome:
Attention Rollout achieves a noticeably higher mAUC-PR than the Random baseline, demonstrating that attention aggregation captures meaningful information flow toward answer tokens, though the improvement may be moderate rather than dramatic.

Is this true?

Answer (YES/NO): NO